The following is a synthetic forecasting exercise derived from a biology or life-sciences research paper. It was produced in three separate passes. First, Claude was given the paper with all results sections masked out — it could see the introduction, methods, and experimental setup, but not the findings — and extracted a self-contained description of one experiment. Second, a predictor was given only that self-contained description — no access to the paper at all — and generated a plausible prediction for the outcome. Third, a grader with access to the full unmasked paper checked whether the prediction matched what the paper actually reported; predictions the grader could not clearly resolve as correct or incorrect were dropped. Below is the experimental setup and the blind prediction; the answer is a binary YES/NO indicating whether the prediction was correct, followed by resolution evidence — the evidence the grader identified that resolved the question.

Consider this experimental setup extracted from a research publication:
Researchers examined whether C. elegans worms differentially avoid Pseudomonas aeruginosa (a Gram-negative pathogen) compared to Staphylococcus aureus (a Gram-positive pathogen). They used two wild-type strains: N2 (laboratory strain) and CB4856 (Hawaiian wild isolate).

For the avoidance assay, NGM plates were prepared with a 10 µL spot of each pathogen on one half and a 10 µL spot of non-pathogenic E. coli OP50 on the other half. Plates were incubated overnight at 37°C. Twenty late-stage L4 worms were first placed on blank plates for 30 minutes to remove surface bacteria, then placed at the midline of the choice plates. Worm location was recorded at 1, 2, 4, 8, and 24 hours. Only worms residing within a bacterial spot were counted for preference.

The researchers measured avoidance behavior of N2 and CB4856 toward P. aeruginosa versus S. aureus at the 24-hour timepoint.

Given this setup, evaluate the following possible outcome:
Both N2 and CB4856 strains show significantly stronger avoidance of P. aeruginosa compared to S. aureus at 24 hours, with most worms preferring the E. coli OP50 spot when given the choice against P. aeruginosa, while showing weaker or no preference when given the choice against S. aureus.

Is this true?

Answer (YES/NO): NO